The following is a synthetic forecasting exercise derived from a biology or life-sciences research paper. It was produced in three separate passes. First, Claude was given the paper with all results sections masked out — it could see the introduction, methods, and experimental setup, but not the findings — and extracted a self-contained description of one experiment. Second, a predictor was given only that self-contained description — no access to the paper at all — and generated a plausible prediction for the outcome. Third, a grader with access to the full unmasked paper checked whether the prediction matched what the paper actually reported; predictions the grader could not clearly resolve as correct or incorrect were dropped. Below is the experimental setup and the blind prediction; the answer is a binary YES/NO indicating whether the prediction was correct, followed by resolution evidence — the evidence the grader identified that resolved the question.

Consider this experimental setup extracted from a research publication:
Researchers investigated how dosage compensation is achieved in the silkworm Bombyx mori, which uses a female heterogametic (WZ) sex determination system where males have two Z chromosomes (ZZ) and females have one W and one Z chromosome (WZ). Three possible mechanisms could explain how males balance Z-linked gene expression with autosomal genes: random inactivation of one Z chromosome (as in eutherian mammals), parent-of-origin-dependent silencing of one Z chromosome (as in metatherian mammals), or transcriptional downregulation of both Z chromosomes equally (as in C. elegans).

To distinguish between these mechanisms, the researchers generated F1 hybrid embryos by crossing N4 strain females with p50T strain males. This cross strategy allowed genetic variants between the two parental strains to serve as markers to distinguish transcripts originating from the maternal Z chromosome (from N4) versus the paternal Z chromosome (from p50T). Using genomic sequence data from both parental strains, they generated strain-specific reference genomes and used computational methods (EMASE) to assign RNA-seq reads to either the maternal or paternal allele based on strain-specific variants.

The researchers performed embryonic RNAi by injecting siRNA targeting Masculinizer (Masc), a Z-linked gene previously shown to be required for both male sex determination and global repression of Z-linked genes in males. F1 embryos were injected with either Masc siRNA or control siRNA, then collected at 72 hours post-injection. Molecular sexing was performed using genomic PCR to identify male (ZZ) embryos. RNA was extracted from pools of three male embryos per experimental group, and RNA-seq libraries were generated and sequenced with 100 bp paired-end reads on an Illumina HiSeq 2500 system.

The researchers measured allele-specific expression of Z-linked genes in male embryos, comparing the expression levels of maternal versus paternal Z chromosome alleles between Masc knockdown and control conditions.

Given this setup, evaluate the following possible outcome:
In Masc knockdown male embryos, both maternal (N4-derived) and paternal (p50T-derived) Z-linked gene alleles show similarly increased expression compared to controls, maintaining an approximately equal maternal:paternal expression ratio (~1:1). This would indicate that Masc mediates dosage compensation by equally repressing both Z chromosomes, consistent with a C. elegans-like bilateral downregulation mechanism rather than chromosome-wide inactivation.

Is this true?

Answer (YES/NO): YES